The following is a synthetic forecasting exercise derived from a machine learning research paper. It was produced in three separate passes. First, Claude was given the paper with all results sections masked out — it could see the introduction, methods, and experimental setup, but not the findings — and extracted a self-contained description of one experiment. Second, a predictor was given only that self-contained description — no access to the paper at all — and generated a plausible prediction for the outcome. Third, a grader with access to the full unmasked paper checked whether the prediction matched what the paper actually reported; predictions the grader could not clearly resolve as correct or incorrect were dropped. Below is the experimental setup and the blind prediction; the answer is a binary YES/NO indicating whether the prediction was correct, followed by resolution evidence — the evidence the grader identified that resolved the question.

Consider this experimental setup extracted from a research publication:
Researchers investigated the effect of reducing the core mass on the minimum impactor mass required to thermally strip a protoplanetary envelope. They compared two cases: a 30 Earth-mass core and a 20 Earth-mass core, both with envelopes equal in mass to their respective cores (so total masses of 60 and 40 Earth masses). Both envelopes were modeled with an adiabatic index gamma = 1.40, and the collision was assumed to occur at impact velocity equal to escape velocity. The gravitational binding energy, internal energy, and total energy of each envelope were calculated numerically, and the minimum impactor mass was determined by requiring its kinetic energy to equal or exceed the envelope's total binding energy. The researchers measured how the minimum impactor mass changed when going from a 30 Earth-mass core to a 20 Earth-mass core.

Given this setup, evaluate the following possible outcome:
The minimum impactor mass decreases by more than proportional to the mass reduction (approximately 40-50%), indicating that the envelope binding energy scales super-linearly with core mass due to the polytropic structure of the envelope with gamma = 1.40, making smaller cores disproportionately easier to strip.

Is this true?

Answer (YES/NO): NO